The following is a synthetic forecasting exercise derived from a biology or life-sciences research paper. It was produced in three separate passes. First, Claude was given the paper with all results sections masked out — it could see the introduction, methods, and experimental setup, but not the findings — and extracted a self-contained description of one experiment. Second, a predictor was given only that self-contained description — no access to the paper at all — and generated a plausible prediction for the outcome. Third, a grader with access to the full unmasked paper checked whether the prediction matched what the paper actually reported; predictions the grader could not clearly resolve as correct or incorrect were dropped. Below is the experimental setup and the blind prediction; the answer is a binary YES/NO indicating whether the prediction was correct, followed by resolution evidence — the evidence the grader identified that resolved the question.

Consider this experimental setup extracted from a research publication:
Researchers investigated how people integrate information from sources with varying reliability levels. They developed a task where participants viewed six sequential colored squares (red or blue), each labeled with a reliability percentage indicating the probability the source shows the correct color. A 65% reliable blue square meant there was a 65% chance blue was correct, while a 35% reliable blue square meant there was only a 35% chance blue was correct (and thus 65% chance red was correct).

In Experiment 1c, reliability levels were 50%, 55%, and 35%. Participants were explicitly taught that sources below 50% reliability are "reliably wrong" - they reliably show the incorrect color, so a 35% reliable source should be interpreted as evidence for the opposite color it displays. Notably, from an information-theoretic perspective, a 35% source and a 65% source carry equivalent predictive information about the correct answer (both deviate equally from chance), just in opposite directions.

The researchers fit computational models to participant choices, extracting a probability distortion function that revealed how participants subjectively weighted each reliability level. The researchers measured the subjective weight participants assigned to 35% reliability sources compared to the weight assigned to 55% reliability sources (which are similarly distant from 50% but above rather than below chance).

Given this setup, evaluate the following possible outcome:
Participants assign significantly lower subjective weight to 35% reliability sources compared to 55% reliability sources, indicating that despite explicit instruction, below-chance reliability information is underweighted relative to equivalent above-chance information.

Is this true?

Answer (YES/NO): YES